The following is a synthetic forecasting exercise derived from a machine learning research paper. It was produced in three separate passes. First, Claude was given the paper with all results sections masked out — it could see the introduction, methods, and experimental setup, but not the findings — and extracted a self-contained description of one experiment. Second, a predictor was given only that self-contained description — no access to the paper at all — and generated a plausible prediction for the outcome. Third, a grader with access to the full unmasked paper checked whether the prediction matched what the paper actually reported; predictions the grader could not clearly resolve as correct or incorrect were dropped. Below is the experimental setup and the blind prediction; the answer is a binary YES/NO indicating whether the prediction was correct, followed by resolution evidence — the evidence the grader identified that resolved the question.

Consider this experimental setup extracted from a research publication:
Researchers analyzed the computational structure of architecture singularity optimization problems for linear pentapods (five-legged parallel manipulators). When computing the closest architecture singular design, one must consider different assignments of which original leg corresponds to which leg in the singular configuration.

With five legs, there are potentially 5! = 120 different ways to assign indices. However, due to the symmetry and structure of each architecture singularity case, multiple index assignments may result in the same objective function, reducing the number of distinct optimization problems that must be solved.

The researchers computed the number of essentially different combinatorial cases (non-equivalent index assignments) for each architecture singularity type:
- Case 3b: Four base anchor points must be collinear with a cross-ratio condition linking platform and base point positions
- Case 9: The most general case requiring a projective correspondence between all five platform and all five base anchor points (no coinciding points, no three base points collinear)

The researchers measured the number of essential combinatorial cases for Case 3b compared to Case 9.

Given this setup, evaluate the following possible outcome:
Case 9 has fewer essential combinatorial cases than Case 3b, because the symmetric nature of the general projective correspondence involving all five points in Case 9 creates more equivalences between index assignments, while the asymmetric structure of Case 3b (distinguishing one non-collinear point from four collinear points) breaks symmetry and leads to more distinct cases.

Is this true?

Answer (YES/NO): YES